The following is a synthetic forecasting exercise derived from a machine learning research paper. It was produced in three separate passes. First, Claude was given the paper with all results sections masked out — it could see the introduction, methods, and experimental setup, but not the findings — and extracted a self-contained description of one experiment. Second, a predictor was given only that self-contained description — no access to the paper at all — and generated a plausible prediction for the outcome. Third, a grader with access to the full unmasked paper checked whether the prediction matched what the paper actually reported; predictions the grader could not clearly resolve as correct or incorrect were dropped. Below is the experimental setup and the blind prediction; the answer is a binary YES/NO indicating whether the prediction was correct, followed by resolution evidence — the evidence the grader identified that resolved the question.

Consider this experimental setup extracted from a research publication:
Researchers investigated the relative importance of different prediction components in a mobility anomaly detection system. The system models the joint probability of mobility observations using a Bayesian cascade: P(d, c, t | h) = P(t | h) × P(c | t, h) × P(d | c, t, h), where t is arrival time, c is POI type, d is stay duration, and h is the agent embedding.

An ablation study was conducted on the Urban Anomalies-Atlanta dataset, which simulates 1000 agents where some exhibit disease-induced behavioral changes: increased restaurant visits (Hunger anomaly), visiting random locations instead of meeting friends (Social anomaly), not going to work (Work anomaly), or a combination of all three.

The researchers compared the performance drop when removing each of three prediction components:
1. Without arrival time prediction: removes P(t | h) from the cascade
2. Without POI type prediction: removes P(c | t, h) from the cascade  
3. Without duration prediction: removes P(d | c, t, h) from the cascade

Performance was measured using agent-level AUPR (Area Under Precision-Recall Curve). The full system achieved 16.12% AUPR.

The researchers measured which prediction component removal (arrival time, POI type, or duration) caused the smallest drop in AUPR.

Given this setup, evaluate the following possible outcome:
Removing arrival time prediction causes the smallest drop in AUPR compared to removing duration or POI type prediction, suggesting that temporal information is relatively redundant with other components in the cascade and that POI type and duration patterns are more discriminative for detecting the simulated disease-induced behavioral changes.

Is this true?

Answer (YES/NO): YES